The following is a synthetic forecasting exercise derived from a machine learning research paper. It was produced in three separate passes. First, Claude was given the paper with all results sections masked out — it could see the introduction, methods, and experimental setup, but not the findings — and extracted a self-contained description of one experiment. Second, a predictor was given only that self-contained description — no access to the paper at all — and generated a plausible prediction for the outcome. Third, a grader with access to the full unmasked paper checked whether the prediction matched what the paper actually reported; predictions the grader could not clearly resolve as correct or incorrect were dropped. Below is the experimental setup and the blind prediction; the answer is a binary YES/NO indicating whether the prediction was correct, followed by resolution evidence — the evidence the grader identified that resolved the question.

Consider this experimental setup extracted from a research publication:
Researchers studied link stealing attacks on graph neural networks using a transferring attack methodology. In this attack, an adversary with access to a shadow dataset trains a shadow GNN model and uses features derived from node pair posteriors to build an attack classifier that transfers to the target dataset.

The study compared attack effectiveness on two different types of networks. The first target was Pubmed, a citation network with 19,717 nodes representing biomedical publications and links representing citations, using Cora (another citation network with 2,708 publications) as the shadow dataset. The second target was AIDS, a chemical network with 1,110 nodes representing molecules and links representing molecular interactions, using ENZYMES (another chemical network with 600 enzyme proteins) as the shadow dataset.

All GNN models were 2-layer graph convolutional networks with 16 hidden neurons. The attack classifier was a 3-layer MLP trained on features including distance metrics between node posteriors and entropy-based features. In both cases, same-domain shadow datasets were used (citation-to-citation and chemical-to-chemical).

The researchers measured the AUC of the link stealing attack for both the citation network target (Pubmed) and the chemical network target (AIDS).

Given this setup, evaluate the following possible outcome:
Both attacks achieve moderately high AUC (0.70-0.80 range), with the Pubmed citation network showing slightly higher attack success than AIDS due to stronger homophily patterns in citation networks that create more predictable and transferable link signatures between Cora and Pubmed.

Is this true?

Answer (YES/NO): NO